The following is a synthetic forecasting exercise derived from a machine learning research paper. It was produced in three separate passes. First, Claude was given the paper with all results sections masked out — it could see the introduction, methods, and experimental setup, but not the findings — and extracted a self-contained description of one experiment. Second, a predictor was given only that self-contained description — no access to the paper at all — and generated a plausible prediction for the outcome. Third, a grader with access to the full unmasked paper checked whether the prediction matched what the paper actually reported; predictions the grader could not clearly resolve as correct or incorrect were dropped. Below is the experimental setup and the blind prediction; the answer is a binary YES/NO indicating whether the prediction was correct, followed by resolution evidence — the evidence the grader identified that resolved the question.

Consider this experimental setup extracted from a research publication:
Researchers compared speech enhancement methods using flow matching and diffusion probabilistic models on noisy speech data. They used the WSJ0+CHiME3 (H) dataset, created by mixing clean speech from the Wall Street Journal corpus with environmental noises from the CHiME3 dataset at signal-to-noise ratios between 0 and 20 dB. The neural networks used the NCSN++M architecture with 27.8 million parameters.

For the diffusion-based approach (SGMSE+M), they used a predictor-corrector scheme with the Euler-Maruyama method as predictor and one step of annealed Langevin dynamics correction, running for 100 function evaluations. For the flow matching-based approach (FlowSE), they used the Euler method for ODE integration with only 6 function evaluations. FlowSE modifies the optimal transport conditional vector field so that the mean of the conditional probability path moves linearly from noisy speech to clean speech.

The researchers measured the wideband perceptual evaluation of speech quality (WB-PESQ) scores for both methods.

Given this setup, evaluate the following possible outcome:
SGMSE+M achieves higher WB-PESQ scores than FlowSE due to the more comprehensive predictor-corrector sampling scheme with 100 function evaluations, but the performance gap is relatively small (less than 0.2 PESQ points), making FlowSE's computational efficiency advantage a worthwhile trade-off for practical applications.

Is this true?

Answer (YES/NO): NO